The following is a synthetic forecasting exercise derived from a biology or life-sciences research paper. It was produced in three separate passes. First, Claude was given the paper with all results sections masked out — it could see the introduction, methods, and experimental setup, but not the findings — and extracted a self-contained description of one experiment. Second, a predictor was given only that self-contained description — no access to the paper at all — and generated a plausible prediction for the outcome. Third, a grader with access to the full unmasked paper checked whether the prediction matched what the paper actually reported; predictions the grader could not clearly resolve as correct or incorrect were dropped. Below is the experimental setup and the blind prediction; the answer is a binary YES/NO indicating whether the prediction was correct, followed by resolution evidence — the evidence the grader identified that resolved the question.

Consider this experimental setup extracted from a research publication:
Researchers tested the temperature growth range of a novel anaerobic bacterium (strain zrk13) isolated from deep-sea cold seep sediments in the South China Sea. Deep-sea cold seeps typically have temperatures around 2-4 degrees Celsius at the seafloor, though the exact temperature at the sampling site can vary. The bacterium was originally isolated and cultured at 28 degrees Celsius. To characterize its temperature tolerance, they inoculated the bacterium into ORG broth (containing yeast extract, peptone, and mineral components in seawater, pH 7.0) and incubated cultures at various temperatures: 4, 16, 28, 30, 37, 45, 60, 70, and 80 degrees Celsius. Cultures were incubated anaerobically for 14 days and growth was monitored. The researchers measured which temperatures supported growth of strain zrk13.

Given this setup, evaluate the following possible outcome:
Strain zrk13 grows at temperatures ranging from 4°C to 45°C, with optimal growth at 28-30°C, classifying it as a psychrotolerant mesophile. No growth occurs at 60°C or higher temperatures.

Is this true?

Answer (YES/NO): NO